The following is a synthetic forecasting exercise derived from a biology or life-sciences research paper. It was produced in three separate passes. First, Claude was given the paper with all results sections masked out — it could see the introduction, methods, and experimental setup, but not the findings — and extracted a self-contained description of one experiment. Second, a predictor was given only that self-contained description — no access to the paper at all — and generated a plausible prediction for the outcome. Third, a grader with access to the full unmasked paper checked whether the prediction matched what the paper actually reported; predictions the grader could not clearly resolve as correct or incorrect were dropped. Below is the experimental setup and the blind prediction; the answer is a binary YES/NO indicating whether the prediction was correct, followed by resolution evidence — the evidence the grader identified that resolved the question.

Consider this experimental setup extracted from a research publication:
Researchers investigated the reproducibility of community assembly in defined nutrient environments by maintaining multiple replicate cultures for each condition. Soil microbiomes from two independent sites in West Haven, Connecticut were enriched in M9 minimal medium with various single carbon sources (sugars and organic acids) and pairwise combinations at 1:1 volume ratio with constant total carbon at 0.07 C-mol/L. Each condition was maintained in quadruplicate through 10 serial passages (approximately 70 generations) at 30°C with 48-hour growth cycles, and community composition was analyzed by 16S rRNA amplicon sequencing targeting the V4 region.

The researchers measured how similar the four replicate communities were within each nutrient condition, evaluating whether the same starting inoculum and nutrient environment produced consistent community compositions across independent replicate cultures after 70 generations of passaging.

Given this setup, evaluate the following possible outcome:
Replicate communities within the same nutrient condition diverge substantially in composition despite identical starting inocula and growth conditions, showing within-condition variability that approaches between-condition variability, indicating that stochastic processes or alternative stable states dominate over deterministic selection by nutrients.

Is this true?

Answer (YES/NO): NO